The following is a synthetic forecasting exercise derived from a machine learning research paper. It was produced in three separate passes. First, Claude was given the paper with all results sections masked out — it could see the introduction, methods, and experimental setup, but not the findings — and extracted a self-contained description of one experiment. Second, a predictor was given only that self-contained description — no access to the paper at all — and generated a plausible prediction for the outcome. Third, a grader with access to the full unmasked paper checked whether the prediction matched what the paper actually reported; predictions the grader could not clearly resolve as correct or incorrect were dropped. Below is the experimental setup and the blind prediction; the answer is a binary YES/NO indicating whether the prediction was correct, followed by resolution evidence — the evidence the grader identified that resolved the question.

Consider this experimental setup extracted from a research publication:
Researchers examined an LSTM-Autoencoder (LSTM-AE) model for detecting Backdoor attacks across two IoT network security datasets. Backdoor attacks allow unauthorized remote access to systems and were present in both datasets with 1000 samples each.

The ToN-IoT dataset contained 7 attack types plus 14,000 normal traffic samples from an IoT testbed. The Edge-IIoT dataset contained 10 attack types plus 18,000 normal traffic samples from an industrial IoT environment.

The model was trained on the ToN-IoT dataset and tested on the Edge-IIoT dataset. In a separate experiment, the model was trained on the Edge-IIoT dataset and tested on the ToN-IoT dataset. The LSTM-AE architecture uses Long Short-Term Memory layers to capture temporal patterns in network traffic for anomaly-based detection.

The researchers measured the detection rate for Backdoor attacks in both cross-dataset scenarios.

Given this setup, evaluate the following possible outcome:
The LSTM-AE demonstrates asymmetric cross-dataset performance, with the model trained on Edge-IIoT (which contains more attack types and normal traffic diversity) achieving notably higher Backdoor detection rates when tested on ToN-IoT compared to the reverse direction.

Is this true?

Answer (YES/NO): NO